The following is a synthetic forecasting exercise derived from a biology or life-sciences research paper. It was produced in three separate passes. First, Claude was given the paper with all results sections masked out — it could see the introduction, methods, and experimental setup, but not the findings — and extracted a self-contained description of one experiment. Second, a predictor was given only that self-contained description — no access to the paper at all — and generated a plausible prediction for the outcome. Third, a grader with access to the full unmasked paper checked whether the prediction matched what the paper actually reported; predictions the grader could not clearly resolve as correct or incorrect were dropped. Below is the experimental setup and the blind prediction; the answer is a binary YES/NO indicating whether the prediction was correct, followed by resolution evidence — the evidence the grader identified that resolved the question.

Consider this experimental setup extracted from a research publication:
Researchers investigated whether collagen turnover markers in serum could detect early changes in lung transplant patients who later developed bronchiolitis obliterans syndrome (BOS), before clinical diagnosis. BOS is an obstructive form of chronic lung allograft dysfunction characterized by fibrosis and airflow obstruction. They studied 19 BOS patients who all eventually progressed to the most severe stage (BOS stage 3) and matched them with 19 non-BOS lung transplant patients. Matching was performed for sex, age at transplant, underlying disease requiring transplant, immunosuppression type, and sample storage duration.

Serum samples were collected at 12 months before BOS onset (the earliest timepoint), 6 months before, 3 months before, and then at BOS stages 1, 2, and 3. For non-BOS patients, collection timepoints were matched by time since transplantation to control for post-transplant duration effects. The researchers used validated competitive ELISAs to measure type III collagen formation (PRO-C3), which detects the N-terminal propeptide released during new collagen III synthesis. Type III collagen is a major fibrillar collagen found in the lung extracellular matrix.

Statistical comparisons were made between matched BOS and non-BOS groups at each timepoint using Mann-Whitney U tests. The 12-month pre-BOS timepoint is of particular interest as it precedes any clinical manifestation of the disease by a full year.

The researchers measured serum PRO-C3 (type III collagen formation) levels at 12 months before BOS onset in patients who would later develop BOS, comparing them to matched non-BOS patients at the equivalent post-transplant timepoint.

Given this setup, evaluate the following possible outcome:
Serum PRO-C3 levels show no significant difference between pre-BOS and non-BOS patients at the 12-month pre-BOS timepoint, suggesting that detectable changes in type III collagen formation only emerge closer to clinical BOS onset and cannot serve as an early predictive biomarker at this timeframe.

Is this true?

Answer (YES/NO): NO